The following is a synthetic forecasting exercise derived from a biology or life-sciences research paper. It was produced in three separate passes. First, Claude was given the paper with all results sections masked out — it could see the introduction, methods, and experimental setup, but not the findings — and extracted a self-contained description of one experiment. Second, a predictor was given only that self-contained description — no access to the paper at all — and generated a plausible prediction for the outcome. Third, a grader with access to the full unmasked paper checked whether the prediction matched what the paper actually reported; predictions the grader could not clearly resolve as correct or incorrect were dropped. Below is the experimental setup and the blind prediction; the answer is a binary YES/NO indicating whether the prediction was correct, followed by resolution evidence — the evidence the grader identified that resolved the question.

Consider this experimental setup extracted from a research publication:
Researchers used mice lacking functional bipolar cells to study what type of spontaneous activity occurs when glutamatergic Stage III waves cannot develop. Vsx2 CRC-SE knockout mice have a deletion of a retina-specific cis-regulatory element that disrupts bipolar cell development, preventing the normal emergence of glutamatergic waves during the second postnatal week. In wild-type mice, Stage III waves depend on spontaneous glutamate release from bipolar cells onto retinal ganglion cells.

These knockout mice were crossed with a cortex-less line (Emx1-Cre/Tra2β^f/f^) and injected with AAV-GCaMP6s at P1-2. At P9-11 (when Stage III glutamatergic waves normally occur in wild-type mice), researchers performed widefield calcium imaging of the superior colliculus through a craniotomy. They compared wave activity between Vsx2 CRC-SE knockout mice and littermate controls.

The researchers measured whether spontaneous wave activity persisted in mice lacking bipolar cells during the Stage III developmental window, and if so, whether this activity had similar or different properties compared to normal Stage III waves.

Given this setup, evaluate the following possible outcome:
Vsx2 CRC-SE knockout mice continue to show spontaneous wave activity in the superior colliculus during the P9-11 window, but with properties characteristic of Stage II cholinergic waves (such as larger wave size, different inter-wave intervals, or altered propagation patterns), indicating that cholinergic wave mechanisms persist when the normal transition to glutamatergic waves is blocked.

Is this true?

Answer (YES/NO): NO